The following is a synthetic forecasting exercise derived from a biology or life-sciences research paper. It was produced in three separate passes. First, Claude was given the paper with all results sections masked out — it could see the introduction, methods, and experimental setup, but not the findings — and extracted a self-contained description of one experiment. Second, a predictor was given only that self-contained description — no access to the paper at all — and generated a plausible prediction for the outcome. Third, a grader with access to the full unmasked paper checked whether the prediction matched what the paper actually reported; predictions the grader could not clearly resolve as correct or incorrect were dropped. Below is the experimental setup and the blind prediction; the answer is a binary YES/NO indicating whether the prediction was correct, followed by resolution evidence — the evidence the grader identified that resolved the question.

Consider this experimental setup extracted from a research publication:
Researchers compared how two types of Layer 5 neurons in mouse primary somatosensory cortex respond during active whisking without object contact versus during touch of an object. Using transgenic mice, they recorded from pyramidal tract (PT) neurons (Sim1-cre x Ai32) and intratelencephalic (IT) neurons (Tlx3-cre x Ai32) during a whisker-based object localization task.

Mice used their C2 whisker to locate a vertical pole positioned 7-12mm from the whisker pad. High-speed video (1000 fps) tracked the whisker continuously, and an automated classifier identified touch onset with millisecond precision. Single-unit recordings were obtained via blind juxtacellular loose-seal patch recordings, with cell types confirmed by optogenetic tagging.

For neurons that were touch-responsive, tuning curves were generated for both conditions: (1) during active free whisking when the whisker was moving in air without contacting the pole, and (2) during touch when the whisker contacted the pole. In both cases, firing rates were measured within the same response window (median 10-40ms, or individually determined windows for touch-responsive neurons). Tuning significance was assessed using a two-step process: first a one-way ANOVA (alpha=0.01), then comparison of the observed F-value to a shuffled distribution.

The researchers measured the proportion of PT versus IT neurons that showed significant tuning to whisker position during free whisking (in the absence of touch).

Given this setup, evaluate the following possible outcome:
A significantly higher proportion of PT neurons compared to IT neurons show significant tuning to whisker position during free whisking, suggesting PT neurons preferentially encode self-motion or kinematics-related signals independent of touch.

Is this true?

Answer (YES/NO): NO